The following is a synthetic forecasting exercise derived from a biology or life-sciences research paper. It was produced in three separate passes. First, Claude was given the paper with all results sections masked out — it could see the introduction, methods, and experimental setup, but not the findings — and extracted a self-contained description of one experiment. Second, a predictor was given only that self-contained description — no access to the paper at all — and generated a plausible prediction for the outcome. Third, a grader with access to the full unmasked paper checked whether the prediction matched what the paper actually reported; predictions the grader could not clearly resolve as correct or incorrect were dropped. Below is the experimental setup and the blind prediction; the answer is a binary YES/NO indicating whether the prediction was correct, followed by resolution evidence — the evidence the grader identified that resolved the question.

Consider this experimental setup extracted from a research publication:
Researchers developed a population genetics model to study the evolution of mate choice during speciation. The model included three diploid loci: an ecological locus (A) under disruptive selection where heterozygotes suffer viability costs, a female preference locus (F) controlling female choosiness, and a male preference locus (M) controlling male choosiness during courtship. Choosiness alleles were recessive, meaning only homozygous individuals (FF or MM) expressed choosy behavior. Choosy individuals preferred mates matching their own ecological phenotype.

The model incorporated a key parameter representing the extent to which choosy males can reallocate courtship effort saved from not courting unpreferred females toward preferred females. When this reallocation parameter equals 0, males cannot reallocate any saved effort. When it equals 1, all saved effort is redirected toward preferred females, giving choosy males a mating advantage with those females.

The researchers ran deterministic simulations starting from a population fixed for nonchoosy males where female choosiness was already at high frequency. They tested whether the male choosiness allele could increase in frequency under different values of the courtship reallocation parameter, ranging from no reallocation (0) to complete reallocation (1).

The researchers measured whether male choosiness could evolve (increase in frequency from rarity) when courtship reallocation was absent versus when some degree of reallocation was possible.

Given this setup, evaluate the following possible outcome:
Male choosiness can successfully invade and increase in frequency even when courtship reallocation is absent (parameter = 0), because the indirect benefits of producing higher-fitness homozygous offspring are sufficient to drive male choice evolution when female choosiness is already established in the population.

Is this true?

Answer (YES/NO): NO